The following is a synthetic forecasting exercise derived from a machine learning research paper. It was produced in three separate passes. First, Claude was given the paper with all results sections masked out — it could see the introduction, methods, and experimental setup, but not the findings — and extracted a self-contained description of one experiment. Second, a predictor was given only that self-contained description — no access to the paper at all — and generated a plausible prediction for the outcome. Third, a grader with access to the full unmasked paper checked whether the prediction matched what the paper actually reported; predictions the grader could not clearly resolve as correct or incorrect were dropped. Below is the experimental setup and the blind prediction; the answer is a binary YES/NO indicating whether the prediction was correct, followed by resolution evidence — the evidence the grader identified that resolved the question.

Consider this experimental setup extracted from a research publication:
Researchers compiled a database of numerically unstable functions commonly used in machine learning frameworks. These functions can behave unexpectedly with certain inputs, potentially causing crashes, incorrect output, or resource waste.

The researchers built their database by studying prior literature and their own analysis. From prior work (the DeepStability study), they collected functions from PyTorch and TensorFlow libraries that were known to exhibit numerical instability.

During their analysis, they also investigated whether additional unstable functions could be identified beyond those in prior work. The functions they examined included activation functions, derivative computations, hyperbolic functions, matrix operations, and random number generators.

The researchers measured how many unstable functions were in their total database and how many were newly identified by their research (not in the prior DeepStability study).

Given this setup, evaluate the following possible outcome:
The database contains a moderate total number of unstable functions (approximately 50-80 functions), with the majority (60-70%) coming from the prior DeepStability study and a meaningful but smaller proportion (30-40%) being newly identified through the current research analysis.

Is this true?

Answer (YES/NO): NO